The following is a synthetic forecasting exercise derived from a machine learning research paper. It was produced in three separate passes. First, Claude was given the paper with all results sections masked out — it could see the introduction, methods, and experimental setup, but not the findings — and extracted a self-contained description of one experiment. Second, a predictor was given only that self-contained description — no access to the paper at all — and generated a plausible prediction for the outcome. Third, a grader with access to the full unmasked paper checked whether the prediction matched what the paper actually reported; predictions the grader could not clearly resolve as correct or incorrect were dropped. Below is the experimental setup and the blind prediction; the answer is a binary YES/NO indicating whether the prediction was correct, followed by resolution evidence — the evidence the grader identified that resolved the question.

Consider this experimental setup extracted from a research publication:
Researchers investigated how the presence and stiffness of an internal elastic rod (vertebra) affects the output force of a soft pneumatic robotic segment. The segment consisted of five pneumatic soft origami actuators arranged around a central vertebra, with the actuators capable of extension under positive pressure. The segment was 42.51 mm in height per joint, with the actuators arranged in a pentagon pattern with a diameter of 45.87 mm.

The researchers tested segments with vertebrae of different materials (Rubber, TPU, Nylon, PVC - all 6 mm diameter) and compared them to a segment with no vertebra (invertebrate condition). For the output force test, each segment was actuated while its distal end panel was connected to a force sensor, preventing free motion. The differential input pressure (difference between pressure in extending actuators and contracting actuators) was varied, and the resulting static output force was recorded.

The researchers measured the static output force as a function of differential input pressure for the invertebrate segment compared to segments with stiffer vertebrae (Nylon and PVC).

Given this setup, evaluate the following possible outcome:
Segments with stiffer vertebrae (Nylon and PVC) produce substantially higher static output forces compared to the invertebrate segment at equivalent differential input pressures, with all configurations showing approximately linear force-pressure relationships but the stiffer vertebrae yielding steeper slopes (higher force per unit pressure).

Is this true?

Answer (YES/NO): NO